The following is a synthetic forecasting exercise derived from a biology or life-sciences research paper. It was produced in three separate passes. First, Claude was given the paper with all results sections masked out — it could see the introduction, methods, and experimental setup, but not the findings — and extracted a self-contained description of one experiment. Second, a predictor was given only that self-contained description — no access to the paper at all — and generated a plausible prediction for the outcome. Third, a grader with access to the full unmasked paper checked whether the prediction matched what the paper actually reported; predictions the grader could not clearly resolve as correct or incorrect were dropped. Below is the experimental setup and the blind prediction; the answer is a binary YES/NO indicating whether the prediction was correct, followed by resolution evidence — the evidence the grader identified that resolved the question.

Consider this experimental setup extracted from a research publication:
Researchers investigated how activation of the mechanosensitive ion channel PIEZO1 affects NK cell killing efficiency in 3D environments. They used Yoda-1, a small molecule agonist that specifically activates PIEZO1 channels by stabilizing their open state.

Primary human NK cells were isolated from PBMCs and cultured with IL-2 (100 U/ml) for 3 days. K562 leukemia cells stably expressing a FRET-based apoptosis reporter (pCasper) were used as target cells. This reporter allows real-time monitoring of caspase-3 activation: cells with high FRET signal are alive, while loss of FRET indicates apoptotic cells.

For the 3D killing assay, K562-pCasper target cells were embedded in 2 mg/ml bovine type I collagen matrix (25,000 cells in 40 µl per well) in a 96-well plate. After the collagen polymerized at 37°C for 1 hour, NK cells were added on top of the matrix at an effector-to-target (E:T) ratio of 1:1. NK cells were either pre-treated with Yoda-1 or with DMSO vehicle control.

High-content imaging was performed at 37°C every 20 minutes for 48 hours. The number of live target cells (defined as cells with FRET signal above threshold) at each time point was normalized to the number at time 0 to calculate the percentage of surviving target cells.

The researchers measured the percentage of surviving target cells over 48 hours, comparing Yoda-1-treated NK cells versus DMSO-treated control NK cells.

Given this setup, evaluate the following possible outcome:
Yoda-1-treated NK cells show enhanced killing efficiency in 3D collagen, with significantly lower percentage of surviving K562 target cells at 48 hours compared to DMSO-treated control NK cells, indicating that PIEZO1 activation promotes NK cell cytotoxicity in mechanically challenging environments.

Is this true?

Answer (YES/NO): YES